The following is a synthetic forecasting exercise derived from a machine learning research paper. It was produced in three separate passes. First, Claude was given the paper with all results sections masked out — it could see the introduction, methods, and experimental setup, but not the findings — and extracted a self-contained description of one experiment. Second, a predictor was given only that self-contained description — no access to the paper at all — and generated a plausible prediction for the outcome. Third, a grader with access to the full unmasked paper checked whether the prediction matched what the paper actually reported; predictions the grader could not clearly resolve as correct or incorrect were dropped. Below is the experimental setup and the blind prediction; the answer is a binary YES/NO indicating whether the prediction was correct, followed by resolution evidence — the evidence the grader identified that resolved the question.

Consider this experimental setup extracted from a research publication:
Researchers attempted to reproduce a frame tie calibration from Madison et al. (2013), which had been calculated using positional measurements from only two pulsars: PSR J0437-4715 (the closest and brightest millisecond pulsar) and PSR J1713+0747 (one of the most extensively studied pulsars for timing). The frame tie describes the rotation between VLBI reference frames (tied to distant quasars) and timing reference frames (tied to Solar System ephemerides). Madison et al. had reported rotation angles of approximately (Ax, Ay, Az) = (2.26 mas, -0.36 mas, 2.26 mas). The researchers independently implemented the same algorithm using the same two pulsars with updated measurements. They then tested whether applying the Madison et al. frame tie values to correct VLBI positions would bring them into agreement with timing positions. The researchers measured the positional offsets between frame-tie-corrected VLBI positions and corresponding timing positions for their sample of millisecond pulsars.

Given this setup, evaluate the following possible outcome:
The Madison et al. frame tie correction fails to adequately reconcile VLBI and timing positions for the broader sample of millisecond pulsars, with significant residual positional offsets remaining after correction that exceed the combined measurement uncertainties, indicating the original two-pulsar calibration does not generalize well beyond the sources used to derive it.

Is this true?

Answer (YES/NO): YES